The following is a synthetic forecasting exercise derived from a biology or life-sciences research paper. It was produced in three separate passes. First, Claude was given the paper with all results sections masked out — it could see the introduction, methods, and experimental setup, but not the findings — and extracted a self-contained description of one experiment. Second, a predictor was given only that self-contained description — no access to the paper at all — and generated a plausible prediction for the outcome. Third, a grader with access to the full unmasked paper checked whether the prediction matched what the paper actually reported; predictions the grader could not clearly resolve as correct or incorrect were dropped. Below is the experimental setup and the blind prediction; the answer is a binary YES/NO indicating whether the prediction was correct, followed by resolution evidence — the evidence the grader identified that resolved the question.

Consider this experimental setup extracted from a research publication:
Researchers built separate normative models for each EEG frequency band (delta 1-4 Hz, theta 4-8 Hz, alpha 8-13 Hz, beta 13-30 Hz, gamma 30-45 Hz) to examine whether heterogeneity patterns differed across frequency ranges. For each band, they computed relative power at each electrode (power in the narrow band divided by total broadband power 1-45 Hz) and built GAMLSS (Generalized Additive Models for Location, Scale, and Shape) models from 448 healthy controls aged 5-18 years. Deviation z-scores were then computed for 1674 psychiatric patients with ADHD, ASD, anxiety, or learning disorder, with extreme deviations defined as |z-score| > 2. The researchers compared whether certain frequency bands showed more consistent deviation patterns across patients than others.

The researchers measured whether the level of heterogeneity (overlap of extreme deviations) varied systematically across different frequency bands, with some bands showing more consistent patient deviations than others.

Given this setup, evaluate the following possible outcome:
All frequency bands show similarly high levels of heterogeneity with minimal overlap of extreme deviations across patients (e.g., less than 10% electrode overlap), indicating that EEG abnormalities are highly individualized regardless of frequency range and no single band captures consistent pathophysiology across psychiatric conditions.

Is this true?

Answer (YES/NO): NO